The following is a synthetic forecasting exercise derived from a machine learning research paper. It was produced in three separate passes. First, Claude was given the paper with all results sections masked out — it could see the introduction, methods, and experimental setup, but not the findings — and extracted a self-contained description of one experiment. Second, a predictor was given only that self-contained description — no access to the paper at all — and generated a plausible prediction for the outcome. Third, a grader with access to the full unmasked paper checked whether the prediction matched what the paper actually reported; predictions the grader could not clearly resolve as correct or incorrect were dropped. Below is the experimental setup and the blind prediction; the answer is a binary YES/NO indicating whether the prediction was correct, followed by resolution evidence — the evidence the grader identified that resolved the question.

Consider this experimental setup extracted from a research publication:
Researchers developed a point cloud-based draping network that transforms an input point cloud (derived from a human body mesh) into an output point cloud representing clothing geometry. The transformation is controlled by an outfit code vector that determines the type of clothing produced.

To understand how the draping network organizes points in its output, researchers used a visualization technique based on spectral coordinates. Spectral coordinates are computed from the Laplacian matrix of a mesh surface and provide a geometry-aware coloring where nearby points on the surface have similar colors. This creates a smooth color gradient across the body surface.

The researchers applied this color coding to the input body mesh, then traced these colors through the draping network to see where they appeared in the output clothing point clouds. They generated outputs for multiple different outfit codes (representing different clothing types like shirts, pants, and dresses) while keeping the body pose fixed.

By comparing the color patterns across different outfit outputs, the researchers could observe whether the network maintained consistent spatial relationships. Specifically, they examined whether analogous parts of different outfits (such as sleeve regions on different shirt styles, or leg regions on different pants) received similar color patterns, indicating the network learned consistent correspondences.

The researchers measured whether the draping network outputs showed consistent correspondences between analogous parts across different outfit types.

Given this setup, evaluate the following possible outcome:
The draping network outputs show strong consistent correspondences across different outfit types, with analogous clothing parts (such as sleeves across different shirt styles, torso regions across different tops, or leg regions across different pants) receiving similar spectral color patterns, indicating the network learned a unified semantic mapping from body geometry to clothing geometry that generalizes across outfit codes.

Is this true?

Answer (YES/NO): YES